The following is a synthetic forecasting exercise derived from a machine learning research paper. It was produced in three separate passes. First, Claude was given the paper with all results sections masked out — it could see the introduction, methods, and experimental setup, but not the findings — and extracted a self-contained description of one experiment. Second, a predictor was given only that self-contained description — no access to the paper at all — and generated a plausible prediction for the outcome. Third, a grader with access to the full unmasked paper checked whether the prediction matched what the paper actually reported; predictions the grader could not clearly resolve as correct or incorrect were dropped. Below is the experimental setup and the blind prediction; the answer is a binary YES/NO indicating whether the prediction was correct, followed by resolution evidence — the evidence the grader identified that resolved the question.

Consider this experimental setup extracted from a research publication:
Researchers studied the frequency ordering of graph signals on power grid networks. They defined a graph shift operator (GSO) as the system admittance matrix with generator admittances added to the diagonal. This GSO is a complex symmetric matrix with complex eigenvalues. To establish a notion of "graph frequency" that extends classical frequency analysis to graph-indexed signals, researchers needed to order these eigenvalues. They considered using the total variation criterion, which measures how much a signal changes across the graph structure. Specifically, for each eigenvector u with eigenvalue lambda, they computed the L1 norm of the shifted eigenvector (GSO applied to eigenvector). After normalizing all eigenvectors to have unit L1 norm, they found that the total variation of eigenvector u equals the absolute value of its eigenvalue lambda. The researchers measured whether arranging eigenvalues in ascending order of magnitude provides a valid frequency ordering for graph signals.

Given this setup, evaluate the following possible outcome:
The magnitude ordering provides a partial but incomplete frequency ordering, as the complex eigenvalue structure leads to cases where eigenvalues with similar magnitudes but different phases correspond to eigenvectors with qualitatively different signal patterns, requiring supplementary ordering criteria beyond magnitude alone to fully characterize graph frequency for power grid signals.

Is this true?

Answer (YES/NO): NO